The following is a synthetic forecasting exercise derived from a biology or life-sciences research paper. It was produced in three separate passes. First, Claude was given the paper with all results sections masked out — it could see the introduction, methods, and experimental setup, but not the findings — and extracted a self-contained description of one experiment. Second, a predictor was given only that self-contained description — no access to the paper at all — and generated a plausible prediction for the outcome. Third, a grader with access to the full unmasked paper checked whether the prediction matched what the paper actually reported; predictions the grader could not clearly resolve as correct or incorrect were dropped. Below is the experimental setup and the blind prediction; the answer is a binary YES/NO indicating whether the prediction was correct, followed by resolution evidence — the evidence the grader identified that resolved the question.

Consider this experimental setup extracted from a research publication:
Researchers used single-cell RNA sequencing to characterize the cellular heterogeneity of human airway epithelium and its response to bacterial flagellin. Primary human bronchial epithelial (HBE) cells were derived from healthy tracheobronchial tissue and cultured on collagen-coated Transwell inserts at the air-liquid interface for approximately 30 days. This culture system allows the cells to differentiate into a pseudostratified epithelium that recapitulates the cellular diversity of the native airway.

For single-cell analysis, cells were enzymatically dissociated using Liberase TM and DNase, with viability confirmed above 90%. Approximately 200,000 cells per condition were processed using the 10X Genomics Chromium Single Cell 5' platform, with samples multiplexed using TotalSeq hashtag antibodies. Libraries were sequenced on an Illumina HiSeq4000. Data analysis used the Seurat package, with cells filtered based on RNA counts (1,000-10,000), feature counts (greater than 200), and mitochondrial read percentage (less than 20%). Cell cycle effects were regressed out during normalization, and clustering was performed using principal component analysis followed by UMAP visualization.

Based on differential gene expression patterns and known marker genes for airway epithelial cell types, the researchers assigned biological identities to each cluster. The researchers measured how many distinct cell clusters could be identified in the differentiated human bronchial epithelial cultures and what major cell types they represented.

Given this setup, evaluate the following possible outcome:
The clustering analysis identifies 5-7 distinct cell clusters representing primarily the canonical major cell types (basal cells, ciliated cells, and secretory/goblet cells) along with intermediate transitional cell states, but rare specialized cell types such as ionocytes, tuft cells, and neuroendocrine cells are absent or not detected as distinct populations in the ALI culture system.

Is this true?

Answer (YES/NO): NO